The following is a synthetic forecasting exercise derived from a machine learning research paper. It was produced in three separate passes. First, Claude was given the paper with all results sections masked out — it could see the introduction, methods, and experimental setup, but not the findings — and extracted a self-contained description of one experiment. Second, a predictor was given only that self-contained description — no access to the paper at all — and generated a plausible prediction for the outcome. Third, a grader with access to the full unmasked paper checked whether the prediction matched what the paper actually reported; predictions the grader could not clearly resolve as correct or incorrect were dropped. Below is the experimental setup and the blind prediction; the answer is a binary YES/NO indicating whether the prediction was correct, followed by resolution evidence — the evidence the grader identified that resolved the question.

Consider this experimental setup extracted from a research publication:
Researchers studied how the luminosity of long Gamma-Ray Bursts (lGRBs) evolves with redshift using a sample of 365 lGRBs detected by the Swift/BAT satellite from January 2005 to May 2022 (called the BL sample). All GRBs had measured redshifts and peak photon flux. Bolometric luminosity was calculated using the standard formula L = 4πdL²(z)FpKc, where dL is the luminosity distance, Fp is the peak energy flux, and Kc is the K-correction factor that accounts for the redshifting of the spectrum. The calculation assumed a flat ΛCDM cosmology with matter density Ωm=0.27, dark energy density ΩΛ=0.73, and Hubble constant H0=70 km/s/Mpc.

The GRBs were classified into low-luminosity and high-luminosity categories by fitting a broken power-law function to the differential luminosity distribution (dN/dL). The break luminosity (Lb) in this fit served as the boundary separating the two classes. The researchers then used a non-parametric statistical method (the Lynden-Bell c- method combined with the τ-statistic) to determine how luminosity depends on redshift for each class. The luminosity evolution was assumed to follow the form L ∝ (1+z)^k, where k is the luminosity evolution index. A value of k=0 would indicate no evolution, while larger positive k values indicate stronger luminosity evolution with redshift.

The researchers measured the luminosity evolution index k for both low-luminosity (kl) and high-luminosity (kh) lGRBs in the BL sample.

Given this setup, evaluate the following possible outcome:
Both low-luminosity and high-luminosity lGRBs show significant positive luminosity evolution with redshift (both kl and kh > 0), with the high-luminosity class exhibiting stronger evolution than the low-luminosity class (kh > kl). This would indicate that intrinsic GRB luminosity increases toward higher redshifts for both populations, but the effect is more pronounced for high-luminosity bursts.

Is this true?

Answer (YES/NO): NO